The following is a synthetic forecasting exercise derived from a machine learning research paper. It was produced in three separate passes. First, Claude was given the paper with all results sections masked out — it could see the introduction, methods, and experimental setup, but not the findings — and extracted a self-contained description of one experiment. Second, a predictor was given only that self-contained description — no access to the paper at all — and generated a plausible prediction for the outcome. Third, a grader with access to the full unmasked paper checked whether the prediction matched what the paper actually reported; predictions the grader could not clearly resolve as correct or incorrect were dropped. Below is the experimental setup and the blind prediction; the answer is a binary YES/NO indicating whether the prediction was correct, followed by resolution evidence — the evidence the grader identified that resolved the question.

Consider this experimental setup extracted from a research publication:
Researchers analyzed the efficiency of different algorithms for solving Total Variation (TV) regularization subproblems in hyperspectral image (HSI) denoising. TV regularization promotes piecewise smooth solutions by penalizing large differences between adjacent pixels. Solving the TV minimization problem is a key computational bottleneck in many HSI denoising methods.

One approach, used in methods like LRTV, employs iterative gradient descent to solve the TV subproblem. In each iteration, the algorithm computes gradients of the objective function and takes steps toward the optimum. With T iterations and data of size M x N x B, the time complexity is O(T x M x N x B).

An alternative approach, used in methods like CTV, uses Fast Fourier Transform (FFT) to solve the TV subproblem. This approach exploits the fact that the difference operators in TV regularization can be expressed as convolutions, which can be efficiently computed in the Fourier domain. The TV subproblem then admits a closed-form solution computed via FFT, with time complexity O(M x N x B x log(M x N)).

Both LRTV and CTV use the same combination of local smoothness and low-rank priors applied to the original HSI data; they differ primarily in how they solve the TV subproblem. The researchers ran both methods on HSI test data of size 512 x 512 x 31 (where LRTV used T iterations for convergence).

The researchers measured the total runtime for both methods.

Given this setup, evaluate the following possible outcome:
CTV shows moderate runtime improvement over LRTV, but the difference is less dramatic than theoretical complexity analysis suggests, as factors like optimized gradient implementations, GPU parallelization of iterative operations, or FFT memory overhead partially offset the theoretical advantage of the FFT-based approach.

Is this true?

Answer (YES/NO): NO